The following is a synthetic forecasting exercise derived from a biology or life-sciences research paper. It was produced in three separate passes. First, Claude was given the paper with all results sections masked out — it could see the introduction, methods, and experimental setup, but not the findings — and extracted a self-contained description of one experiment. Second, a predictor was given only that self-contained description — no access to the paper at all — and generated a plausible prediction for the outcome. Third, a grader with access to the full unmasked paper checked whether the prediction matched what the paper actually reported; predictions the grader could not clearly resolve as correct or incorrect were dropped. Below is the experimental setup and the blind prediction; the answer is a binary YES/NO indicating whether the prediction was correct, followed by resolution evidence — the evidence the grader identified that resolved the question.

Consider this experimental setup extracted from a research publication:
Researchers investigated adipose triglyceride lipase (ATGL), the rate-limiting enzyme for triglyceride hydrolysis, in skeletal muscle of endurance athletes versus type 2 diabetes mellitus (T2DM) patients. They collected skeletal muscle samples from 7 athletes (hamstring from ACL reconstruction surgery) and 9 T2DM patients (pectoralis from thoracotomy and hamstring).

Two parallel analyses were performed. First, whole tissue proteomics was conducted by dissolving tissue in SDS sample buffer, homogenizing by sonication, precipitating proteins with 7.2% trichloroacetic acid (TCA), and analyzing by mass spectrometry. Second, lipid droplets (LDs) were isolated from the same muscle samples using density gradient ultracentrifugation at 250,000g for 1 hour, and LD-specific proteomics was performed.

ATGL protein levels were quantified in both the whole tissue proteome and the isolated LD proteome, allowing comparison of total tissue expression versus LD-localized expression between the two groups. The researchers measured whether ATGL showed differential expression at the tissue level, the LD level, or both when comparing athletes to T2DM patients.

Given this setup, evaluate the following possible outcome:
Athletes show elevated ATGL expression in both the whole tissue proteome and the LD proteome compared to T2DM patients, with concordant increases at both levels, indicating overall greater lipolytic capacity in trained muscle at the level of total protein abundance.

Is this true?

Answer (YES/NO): NO